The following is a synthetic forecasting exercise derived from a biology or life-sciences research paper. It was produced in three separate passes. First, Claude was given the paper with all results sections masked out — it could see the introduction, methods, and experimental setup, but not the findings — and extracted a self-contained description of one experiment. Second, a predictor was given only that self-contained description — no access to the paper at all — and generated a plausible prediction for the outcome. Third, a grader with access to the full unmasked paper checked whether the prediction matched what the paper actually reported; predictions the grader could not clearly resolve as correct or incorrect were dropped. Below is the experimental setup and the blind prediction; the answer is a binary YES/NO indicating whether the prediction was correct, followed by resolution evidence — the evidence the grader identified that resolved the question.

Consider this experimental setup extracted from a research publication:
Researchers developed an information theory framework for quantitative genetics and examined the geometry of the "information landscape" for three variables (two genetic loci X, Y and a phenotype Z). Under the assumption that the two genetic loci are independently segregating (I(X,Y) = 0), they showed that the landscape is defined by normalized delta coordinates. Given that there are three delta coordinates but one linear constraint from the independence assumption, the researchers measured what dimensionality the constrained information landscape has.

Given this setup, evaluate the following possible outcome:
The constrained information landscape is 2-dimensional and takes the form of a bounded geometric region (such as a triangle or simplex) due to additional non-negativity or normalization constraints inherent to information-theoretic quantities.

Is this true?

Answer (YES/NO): YES